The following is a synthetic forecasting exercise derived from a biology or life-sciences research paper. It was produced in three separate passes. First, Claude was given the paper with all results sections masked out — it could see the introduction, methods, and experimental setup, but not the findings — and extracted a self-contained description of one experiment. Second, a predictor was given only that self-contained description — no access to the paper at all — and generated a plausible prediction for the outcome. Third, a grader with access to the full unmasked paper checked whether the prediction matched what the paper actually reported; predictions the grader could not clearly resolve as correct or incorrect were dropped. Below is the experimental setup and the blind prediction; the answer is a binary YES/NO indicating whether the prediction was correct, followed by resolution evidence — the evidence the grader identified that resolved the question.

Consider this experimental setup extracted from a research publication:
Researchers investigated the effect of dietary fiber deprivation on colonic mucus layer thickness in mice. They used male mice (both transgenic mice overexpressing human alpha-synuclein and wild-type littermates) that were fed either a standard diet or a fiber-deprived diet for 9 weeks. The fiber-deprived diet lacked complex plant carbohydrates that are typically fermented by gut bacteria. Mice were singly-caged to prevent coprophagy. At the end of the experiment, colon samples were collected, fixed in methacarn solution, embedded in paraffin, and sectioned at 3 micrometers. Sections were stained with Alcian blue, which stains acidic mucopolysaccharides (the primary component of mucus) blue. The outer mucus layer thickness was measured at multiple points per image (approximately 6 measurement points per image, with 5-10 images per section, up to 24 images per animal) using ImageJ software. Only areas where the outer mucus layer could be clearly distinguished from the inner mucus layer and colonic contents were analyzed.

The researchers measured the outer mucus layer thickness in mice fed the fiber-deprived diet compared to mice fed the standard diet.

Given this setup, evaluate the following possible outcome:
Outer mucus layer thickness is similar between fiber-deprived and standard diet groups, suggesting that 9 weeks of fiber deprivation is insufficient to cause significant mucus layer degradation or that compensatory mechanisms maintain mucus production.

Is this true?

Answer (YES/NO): NO